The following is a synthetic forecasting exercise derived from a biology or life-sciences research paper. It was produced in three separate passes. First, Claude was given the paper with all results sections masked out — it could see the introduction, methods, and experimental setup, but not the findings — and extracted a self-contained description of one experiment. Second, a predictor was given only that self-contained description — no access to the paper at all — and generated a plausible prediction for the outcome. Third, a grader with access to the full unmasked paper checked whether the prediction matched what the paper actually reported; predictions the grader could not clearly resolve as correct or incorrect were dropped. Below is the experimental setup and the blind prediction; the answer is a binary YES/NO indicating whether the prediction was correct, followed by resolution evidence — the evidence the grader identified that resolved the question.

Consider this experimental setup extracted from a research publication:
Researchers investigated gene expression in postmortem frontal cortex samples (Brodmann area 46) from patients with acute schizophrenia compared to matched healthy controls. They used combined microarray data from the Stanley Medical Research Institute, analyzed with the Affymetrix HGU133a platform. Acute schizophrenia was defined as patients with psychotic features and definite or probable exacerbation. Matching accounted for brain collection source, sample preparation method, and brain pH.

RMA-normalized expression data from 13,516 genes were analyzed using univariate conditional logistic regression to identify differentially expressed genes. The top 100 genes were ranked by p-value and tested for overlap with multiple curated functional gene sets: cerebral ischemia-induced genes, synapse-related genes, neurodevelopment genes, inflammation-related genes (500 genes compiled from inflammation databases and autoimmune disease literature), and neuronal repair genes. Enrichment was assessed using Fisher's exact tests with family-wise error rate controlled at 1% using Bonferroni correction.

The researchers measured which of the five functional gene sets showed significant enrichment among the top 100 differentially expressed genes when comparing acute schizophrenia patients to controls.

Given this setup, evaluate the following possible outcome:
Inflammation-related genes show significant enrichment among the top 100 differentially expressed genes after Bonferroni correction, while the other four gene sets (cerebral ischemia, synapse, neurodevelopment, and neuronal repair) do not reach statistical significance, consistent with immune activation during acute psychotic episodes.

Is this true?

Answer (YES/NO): NO